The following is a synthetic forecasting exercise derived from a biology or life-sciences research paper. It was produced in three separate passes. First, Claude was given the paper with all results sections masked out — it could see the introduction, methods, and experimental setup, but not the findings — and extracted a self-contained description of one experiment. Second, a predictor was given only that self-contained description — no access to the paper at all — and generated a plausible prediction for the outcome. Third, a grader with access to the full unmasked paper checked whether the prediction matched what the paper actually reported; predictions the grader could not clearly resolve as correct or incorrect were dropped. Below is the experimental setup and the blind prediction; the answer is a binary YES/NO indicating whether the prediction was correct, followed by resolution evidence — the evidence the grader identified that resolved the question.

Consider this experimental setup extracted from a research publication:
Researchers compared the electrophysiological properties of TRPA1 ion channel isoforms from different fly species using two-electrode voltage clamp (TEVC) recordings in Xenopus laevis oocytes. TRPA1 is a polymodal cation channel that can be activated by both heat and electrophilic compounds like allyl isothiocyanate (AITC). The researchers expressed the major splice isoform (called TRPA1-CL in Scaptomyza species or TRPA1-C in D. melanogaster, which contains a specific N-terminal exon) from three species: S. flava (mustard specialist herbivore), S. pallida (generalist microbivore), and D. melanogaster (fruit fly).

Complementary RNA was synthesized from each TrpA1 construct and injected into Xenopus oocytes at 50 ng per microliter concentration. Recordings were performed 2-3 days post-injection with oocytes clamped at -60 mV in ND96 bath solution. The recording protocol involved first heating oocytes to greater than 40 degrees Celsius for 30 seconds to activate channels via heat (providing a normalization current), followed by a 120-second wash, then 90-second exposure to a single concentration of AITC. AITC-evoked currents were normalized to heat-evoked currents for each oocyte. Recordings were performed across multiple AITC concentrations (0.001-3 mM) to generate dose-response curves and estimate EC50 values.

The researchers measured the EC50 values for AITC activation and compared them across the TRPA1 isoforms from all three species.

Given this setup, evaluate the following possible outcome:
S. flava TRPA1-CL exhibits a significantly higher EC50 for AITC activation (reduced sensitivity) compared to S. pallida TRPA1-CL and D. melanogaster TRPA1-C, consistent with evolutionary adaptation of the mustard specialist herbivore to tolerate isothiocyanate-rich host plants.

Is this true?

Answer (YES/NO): YES